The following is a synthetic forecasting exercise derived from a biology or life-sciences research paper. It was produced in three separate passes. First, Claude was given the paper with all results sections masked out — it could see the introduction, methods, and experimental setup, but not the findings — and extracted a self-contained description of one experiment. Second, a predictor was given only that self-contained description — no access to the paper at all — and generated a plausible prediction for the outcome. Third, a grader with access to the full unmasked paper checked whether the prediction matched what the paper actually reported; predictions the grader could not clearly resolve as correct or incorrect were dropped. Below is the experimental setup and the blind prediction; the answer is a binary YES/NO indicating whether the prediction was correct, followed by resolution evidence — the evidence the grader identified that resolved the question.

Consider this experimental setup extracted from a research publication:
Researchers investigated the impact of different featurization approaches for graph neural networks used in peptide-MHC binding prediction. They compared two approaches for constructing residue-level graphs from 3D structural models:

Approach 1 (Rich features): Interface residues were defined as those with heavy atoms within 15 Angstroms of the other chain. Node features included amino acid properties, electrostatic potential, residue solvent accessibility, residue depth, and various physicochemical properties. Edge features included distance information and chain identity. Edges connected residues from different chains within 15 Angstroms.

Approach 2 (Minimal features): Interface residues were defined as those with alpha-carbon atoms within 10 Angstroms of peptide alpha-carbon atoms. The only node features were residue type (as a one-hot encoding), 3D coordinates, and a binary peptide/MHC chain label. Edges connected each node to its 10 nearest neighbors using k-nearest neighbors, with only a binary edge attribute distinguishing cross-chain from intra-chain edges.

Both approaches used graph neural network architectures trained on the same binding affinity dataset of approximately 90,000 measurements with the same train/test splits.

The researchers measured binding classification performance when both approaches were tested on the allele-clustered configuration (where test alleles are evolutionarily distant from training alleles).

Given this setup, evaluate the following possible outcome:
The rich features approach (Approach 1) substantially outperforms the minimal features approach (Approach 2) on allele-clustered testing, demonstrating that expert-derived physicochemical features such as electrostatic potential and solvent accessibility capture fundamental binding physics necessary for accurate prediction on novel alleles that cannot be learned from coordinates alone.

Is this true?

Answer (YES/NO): NO